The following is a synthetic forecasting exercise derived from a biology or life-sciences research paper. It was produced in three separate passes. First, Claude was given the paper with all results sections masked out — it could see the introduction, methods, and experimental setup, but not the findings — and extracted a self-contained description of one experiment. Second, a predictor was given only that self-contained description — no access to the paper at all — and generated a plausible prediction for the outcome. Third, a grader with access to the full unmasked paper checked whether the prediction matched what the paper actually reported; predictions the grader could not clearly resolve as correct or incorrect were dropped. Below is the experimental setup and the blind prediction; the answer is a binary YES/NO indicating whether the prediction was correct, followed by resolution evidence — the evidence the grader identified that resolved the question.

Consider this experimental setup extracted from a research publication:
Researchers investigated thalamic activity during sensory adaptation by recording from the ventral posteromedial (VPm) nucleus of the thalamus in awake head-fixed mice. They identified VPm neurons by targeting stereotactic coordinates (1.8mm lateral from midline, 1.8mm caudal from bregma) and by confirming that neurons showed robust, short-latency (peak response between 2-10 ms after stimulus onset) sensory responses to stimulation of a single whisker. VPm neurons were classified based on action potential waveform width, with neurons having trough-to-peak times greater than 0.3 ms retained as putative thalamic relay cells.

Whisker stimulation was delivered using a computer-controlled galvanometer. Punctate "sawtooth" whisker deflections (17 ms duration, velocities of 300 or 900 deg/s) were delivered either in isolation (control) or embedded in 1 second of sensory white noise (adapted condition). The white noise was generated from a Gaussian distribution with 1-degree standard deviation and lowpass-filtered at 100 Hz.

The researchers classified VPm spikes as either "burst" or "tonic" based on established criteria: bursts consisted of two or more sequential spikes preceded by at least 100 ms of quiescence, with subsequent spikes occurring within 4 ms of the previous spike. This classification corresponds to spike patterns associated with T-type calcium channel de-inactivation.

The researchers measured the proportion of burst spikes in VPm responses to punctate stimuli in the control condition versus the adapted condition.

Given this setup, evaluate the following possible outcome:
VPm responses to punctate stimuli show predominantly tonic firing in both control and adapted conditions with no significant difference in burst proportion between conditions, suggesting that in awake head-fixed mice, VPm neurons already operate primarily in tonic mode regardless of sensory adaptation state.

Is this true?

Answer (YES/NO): NO